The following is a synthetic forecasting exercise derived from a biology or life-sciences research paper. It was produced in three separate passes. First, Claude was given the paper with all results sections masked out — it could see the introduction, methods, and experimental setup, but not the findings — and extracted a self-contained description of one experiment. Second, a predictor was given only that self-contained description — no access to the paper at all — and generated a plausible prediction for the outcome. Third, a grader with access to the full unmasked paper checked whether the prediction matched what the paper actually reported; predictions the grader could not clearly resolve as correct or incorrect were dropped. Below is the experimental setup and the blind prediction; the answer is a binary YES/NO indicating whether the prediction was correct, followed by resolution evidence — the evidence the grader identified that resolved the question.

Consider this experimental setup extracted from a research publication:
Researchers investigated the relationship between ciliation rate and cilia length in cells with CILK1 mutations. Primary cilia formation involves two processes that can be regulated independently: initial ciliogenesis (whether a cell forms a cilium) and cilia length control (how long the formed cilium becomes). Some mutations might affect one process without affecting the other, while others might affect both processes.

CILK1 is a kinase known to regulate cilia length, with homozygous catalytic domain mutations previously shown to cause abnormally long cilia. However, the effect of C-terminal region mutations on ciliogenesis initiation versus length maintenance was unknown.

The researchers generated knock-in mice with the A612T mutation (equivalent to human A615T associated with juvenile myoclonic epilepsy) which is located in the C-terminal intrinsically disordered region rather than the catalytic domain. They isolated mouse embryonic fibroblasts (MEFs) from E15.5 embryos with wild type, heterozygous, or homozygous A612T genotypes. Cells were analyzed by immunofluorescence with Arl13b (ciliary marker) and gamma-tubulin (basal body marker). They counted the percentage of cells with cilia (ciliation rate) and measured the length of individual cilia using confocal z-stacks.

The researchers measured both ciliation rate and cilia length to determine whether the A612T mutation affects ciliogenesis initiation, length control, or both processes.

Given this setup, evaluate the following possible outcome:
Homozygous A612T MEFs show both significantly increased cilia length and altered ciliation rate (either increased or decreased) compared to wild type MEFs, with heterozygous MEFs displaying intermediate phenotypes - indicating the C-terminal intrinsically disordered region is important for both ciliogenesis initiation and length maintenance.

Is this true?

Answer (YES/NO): NO